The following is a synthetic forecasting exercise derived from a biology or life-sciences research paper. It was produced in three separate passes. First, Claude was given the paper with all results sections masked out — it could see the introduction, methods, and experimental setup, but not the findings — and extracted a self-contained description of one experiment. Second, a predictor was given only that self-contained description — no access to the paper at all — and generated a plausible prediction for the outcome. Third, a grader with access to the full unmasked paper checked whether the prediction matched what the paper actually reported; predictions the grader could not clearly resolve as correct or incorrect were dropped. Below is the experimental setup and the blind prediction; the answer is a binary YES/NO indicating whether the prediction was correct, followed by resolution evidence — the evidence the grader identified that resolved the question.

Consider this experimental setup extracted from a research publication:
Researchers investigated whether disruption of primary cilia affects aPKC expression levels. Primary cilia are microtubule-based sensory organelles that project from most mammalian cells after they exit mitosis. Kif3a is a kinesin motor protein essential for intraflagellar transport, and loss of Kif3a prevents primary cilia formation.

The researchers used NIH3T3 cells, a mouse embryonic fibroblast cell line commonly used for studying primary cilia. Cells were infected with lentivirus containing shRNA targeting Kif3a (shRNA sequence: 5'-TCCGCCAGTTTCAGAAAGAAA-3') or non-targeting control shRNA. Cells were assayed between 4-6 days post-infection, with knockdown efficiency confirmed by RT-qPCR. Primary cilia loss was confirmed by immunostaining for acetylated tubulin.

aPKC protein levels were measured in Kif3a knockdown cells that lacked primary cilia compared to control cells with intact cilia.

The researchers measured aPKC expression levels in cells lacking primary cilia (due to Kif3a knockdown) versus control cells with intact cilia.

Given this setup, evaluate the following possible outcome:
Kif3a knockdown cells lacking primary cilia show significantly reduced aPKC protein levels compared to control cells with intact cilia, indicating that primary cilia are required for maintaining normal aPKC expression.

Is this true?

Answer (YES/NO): NO